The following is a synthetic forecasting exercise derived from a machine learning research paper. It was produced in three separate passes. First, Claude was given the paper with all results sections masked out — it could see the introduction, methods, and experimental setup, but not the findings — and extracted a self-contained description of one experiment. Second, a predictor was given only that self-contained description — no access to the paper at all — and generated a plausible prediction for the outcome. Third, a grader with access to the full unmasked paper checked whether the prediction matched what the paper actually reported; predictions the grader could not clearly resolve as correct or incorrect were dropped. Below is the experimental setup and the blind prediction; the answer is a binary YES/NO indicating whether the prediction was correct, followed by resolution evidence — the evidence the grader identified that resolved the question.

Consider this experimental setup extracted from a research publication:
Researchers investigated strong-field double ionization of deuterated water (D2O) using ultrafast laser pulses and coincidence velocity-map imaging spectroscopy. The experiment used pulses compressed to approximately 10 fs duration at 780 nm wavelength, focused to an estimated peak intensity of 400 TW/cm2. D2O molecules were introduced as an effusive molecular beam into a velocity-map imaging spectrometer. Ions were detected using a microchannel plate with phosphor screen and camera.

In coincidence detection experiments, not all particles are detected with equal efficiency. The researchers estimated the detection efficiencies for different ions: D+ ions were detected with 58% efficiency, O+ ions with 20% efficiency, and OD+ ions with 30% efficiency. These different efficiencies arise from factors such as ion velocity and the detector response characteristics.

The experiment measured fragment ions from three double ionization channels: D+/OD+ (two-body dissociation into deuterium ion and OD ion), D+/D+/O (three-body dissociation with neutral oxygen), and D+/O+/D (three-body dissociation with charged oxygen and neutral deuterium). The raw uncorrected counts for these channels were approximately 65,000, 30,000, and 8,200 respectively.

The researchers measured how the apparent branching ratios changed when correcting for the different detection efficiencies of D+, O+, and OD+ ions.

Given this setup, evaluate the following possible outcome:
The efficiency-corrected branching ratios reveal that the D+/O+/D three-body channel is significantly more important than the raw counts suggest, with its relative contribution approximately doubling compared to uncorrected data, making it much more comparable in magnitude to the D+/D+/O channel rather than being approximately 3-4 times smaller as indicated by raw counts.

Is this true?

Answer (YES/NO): NO